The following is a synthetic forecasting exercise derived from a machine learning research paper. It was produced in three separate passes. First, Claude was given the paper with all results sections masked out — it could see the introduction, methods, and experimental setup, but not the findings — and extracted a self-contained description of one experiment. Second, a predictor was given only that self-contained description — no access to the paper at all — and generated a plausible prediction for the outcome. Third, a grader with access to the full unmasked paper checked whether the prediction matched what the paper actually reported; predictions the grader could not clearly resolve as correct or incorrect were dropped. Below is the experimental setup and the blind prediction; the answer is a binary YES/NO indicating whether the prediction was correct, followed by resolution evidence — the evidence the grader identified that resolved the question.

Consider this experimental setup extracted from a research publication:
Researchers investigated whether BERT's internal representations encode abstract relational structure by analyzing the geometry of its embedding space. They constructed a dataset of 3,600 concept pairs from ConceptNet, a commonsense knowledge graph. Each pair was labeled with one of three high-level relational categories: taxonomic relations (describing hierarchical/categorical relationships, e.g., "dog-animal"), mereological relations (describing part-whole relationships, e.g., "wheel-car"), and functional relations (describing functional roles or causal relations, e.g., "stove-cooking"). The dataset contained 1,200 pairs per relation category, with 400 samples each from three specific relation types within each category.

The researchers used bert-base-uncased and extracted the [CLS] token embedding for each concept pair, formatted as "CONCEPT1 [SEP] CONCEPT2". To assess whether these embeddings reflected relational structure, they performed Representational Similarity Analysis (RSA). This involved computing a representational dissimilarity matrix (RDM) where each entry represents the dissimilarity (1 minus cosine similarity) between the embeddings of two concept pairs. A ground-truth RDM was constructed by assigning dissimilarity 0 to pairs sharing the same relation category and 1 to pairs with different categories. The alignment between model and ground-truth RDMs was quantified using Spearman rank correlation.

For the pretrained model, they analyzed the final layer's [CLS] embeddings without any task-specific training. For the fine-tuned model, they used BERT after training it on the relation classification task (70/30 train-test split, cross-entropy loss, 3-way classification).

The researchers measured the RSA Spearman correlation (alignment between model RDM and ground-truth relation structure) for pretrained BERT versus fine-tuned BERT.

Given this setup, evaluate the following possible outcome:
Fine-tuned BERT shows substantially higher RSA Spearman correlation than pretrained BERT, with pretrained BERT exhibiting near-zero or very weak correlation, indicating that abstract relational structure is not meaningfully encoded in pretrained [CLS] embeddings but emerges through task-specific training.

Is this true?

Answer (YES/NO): YES